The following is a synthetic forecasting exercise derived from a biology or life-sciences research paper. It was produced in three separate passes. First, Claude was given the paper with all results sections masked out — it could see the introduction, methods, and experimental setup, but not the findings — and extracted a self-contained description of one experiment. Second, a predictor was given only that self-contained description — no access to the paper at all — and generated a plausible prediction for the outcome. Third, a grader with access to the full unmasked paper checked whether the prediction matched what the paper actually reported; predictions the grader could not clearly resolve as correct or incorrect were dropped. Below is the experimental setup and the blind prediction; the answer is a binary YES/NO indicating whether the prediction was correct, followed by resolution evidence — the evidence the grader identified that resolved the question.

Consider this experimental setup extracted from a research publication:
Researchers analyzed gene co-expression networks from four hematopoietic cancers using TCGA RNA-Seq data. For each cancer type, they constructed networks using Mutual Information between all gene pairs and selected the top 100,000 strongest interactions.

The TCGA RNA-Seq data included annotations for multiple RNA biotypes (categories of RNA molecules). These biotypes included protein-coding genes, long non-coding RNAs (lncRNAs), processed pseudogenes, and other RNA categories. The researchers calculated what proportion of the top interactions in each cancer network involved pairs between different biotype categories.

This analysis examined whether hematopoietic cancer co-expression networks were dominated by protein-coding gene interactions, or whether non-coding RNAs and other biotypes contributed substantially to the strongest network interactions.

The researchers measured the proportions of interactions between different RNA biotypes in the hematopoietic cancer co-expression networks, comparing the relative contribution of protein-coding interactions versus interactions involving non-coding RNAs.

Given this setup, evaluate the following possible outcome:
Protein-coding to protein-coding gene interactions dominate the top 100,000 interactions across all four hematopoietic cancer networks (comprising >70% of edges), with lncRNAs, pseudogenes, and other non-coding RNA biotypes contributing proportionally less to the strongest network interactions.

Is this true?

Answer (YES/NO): NO